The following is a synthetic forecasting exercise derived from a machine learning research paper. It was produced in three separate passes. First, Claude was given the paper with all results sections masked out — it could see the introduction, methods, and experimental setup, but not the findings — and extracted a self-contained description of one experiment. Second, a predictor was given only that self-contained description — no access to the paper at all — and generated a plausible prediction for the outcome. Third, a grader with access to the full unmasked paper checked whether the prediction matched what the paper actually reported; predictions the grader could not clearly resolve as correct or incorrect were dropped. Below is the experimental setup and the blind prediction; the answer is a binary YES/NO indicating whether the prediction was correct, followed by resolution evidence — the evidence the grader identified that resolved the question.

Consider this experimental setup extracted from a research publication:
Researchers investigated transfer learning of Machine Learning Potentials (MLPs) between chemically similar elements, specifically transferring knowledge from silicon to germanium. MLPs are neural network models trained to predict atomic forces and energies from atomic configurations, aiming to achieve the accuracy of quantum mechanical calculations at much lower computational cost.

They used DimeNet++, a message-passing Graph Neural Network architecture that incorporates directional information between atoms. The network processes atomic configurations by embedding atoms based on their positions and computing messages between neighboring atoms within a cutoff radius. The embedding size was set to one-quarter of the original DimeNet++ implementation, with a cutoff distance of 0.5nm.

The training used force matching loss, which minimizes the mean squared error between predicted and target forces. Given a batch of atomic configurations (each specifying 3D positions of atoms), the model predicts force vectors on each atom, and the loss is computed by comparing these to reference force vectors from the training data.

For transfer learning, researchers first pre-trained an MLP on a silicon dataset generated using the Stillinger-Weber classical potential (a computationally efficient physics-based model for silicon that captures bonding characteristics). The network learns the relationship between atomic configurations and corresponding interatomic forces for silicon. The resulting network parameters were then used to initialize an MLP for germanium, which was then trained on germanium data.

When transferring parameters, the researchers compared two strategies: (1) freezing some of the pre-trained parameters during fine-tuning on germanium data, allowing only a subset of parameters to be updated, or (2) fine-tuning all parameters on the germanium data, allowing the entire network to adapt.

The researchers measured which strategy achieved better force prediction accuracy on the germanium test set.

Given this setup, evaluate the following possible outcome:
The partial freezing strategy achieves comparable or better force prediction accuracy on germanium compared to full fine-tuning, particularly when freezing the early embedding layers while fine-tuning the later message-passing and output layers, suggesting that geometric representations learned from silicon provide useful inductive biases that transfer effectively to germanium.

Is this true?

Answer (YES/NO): NO